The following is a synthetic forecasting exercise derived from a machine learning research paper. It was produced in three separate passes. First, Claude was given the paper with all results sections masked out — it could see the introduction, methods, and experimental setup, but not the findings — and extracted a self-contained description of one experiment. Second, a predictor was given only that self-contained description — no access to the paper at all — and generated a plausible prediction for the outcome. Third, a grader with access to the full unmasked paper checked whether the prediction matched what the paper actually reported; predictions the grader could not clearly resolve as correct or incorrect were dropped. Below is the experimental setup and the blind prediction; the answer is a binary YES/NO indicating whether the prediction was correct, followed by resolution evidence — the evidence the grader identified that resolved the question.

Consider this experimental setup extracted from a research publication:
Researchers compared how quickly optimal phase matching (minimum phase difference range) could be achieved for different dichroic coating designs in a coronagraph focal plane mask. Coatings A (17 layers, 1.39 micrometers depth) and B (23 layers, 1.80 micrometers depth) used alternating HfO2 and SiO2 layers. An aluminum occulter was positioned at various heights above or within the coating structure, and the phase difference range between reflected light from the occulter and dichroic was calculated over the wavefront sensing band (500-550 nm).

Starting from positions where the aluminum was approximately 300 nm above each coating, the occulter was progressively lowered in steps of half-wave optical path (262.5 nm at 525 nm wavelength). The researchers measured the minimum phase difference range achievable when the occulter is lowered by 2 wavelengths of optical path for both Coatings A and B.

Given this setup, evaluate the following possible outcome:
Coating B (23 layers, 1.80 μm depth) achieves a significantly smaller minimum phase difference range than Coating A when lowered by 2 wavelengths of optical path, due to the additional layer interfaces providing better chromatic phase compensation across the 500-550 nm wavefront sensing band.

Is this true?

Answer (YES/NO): NO